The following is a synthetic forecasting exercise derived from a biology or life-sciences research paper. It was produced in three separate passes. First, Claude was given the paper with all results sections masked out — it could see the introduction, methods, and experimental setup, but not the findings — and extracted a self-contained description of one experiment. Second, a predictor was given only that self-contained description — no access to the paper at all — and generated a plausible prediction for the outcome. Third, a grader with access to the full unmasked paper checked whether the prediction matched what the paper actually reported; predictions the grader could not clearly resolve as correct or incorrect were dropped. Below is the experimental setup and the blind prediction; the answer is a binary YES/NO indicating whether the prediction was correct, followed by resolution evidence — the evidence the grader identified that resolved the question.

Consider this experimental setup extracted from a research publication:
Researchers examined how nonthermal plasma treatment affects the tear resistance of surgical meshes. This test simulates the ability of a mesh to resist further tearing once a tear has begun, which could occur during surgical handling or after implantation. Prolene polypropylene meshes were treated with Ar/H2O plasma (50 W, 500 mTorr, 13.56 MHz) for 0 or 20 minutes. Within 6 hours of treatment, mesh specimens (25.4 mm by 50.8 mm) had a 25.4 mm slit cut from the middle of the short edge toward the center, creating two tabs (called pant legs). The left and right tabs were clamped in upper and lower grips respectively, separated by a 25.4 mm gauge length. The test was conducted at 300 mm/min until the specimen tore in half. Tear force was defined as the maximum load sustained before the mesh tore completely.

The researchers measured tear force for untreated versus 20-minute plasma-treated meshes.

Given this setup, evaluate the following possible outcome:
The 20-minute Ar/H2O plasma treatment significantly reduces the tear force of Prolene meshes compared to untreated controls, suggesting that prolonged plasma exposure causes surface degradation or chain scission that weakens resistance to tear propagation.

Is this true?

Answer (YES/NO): NO